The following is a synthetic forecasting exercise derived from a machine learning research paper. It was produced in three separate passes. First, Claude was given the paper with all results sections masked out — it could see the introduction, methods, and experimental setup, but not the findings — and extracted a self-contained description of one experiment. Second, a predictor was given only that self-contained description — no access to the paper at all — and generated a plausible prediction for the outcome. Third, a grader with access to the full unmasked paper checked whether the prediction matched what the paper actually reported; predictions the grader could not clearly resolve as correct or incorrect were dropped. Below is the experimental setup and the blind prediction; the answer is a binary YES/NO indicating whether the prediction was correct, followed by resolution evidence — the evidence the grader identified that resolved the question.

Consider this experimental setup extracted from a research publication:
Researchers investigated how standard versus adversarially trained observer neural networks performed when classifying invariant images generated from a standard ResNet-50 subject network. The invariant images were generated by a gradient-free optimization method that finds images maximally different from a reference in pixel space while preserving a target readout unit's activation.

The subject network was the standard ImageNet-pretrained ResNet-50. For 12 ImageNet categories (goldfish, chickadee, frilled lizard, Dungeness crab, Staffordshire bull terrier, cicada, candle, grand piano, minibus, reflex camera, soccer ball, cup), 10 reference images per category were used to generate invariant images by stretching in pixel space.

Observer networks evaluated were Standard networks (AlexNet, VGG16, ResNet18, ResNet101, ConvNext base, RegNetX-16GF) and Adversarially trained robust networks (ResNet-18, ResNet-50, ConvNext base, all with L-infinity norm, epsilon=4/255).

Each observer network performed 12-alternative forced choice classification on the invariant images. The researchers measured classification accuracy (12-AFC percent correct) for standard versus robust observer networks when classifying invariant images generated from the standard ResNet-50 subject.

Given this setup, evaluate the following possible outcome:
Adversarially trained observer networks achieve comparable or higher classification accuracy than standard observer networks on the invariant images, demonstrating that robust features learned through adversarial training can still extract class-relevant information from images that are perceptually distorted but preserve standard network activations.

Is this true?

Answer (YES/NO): NO